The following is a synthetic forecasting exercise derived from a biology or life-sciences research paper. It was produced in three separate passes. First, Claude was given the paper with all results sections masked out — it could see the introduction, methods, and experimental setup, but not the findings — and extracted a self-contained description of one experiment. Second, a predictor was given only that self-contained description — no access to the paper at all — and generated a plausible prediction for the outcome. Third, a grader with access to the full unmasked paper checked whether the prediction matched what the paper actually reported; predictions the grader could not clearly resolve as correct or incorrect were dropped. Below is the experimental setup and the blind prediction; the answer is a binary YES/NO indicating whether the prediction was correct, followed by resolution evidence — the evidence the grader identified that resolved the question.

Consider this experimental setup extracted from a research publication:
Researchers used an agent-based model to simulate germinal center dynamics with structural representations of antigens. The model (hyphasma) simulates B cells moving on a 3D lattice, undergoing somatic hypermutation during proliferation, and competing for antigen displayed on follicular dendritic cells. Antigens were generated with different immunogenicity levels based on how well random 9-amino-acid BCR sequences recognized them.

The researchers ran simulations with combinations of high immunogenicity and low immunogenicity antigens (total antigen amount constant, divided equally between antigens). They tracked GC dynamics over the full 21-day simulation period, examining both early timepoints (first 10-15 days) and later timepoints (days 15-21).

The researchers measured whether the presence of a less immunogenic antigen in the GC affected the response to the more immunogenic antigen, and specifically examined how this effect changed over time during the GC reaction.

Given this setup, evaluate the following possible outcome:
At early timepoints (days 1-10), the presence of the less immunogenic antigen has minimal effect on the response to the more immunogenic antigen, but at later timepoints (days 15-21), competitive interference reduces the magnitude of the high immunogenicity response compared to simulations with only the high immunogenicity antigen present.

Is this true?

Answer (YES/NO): YES